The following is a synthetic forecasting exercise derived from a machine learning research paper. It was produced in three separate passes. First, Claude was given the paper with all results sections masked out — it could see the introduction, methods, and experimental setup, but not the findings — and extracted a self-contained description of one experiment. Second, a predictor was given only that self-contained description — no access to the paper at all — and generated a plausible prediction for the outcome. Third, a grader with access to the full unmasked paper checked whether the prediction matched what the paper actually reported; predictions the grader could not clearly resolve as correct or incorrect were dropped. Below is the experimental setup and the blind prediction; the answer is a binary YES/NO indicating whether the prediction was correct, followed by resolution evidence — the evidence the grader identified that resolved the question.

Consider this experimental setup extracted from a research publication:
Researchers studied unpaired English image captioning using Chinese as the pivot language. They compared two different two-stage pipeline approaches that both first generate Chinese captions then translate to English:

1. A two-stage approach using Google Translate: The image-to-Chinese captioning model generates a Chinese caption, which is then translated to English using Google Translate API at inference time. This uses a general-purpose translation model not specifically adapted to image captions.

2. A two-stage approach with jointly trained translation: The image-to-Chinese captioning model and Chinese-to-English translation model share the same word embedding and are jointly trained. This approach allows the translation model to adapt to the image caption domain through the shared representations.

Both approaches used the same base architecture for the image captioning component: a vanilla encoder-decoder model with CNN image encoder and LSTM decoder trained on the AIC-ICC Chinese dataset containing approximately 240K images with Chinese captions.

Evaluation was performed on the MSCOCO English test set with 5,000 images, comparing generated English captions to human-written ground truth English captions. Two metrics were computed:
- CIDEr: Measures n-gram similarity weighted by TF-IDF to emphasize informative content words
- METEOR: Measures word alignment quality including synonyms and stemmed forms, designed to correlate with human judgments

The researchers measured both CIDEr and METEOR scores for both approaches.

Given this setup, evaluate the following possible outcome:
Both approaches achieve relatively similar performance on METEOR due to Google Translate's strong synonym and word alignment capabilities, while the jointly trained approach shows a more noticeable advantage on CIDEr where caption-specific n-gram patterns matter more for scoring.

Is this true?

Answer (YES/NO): NO